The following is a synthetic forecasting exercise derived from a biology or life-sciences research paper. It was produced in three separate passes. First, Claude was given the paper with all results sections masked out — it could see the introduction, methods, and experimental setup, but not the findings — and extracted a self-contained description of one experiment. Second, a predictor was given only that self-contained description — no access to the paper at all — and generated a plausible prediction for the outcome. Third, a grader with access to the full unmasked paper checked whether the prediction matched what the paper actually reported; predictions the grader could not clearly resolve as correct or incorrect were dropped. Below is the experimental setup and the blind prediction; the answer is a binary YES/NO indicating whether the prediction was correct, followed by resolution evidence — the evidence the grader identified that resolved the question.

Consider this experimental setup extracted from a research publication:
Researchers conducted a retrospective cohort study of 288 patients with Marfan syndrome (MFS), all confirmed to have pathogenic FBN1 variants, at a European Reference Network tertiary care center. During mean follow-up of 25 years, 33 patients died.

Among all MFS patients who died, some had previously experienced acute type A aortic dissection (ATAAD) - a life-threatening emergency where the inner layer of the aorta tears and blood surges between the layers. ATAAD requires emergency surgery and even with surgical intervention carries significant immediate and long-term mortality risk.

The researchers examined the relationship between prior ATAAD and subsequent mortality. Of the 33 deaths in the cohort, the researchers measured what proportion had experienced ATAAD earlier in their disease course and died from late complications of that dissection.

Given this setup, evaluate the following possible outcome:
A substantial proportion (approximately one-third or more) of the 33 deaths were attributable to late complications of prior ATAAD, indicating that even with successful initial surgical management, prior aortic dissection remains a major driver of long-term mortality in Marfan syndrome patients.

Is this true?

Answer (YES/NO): YES